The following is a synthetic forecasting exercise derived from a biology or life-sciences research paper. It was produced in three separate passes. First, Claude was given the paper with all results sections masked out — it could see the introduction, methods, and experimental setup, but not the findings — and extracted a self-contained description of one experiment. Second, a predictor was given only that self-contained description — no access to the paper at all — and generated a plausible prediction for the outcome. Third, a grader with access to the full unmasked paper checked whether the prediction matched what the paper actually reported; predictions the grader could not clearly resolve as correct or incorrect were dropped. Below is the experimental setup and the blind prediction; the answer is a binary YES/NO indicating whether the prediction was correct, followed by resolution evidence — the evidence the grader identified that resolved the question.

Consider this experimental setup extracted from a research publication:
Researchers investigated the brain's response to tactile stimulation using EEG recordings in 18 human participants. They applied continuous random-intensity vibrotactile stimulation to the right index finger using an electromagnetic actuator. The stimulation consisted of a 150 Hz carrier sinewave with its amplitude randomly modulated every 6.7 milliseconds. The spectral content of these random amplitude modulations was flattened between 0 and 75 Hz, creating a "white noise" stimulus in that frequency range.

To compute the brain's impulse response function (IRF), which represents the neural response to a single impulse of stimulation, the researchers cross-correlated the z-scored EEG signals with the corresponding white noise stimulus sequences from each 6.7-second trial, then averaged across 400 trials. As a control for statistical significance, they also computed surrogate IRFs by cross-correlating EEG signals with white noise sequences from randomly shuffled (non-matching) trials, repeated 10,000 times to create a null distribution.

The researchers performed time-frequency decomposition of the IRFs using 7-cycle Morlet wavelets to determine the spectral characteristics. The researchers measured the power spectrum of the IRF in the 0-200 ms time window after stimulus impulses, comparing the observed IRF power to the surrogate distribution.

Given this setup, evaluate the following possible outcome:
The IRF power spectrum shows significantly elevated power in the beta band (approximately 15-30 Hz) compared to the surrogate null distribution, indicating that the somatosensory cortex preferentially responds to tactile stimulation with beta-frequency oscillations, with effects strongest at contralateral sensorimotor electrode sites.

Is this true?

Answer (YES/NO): YES